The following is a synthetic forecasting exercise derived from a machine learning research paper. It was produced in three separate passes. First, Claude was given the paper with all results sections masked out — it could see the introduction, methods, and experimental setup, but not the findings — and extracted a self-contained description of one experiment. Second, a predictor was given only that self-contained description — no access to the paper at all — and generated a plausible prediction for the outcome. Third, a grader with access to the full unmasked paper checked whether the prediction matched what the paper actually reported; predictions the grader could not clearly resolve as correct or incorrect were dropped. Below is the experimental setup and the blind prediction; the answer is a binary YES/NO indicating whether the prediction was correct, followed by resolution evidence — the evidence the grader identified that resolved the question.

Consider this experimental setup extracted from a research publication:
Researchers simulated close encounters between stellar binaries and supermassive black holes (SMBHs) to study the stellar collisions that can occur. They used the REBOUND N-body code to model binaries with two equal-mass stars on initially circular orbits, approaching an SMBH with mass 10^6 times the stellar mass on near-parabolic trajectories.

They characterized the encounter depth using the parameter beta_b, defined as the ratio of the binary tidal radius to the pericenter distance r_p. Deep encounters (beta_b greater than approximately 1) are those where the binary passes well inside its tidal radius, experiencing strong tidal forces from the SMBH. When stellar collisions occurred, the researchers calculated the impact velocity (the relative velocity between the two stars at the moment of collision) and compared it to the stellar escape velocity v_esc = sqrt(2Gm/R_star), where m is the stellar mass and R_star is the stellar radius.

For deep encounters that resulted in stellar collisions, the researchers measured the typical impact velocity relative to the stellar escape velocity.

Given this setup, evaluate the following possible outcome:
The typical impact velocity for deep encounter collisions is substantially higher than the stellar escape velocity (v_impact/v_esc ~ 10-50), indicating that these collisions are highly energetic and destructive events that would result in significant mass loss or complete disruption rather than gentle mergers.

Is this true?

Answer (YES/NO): NO